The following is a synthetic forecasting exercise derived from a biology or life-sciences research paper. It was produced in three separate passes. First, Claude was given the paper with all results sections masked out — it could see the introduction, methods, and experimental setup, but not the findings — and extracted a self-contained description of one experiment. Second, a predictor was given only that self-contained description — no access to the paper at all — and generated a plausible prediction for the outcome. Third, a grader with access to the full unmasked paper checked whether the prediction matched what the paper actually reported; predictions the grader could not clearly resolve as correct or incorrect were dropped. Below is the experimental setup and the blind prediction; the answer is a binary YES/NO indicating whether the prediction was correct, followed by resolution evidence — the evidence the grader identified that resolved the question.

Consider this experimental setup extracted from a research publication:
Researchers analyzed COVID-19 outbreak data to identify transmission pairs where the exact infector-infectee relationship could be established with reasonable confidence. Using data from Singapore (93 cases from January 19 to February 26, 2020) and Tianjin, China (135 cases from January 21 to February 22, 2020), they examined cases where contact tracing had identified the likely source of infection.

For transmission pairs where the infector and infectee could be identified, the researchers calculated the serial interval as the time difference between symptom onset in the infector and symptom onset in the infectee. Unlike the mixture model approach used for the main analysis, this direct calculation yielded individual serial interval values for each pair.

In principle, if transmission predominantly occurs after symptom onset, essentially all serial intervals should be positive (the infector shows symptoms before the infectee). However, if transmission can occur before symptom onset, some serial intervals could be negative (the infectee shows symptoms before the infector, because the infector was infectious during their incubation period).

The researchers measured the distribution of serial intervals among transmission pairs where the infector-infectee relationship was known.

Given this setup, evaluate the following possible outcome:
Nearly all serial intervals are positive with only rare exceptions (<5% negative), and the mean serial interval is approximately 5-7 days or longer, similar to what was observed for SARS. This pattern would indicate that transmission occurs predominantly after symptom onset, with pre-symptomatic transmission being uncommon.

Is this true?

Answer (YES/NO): NO